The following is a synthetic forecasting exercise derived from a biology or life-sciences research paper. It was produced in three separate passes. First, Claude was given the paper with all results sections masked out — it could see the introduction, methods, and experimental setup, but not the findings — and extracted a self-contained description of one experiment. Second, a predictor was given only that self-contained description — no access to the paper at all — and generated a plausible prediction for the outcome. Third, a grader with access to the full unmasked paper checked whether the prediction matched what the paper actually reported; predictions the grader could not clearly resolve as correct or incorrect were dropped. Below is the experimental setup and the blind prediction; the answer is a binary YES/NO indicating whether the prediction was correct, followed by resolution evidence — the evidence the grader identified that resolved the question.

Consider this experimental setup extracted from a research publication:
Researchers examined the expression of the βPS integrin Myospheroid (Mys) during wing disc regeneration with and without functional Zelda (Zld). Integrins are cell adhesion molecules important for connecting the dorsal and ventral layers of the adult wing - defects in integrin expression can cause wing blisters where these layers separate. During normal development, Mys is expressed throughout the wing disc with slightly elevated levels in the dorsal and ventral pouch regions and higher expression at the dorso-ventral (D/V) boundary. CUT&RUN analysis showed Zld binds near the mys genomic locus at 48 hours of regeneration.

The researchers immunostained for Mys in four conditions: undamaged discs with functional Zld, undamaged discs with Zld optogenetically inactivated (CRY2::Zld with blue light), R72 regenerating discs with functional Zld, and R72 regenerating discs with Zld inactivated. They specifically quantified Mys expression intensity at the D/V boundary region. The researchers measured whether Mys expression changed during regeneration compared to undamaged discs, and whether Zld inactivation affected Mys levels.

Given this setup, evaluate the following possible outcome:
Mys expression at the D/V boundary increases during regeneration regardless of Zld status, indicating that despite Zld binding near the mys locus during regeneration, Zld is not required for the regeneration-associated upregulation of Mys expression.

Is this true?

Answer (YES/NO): NO